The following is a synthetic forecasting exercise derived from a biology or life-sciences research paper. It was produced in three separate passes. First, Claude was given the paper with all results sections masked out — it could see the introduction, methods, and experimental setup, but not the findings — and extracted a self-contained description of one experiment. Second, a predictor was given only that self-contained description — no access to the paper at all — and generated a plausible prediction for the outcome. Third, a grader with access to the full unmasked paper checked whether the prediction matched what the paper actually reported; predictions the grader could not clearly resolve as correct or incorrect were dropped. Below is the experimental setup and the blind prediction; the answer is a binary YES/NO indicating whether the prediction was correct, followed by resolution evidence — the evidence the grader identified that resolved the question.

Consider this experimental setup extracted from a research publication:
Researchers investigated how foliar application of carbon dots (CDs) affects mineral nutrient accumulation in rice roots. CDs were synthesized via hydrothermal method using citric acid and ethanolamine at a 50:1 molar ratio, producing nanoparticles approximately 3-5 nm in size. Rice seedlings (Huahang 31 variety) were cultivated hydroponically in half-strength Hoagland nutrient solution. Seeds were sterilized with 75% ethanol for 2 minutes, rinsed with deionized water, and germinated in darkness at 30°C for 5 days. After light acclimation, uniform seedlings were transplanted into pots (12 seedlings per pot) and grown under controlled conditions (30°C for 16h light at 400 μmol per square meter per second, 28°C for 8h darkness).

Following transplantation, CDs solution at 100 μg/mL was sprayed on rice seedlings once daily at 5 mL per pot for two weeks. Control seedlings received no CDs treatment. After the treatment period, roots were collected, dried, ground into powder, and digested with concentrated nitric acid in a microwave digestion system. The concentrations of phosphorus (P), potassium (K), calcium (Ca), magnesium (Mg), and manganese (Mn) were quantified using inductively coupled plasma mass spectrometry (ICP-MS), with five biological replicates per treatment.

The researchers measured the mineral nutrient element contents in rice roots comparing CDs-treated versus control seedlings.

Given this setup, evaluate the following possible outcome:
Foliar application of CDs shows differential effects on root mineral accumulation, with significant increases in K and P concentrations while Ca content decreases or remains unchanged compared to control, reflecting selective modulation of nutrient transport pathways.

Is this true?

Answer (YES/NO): NO